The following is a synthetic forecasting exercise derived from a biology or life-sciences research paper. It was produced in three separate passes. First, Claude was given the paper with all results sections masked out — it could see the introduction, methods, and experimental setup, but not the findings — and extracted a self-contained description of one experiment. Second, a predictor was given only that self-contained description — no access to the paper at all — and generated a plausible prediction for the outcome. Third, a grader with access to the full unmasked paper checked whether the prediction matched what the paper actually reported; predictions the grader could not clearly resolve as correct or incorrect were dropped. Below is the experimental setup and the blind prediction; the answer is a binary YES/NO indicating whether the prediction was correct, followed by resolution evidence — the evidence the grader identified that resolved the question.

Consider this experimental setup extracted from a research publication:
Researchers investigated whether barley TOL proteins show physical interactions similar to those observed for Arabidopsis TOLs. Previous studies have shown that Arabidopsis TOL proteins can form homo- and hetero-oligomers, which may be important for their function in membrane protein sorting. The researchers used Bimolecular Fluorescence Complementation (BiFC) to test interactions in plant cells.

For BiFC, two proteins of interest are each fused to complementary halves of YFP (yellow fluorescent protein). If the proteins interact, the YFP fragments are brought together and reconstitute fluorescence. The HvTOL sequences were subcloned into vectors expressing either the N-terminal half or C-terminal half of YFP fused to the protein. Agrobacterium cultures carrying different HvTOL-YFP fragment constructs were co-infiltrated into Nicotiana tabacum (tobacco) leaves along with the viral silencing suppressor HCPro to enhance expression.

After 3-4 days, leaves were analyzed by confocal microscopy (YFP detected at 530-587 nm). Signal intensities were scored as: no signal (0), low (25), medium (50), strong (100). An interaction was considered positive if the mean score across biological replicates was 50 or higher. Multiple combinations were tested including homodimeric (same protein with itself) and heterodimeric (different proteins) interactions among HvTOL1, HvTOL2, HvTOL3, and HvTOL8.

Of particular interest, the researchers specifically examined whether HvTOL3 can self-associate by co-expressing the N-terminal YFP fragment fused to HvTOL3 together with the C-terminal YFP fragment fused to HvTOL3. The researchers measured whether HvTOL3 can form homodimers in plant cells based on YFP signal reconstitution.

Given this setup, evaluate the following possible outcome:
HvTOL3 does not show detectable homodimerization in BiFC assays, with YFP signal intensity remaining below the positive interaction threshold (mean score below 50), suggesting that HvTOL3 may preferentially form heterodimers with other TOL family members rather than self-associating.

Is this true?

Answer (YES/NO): NO